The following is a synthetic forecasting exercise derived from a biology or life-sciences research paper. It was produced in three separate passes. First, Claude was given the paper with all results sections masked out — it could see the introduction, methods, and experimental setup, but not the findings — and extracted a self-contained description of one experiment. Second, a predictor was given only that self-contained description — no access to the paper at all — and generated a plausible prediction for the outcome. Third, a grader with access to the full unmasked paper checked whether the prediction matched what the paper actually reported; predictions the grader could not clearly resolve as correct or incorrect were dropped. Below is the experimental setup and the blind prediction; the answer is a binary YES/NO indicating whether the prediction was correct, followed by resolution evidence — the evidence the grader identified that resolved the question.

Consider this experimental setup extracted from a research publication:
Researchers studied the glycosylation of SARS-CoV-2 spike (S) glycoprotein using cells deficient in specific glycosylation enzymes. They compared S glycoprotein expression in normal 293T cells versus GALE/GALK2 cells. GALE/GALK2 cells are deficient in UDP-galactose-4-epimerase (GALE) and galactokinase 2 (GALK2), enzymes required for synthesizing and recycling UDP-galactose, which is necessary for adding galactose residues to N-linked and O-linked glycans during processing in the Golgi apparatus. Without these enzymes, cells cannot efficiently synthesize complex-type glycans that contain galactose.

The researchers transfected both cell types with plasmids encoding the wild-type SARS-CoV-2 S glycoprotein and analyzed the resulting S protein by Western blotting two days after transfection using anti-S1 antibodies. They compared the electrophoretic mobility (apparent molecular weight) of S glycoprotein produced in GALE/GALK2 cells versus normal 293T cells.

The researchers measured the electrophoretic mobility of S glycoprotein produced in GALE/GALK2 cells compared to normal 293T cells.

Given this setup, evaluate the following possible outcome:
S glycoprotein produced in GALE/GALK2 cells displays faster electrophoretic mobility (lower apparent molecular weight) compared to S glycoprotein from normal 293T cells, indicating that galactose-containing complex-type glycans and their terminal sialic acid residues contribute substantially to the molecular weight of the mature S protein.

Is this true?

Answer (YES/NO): YES